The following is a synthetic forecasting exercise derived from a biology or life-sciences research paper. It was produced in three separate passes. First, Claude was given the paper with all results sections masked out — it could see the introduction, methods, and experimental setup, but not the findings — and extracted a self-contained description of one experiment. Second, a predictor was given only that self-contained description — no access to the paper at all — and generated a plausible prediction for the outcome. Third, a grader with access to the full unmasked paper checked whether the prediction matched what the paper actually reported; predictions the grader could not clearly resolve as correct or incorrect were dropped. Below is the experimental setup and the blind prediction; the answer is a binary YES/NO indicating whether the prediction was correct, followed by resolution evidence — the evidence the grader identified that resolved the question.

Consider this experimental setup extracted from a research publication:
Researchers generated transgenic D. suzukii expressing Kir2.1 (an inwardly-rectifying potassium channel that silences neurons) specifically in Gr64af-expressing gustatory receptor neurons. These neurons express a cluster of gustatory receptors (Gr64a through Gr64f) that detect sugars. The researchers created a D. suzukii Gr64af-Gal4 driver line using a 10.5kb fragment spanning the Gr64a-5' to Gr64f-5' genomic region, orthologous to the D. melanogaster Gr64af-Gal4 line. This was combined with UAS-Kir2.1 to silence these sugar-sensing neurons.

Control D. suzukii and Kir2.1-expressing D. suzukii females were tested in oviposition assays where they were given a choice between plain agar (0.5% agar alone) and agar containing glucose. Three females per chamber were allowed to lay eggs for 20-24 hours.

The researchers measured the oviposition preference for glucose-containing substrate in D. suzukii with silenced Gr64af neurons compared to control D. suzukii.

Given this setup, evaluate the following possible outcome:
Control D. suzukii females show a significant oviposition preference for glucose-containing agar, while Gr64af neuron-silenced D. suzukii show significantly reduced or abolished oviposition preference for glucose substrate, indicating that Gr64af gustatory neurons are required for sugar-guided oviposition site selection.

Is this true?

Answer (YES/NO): YES